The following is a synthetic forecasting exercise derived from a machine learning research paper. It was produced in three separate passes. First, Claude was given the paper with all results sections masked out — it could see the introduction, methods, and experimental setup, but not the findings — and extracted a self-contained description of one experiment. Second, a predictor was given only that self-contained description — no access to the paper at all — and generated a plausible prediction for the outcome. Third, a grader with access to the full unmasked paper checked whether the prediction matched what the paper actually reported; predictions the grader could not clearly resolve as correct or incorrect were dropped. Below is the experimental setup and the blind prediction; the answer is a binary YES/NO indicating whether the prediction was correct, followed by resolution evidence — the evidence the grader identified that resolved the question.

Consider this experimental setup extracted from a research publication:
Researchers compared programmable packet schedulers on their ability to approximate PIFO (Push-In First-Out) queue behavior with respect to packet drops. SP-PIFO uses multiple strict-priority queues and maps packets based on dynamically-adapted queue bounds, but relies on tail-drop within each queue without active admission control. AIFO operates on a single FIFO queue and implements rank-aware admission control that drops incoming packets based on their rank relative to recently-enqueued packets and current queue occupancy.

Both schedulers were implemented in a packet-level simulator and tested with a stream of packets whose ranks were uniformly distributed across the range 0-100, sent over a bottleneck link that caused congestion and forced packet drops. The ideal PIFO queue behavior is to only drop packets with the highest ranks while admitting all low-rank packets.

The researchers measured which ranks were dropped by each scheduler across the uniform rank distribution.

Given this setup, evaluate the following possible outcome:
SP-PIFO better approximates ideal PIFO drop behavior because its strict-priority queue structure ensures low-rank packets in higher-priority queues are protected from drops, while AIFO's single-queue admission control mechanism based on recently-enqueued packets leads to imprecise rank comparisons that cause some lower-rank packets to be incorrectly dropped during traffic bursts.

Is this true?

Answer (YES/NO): NO